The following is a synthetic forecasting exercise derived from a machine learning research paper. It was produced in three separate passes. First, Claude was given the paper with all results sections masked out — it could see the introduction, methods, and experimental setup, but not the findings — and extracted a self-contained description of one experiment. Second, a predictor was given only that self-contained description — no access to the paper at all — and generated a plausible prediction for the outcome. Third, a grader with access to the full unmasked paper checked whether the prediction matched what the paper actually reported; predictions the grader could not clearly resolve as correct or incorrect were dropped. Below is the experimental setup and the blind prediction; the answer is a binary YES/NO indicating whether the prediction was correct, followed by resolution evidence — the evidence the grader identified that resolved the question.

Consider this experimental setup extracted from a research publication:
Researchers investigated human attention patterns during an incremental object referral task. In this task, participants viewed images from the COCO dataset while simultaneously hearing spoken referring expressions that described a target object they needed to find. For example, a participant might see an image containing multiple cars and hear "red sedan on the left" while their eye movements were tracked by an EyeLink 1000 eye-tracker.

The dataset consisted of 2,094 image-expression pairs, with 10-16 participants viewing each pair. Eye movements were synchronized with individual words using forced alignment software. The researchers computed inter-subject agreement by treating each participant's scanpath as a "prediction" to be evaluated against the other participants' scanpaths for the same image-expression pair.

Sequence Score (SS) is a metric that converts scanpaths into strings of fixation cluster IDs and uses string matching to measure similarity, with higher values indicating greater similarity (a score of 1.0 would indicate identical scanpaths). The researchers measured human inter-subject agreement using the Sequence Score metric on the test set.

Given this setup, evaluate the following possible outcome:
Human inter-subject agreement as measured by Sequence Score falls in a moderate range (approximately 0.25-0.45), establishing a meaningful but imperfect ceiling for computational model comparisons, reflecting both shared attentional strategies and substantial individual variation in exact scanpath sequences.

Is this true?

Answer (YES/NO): YES